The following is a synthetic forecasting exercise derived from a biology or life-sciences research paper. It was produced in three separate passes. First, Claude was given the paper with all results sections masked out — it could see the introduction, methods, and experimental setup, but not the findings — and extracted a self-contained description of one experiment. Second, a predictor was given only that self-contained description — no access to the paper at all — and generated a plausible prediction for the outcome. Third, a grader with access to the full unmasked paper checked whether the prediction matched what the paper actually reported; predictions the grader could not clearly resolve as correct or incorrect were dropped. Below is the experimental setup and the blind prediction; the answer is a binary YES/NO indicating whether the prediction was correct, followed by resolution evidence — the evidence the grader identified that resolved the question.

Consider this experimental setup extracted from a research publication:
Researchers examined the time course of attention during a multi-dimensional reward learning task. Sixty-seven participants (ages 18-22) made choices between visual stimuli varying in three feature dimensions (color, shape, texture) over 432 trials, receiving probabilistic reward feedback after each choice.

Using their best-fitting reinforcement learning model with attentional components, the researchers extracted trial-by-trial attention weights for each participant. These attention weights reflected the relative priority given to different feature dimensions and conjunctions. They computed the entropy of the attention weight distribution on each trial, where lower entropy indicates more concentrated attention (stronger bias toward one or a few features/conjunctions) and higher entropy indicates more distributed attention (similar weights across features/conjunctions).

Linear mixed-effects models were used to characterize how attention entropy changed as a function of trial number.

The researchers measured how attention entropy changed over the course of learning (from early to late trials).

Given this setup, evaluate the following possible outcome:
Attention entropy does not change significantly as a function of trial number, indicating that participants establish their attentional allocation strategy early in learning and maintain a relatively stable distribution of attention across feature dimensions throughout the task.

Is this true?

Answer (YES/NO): NO